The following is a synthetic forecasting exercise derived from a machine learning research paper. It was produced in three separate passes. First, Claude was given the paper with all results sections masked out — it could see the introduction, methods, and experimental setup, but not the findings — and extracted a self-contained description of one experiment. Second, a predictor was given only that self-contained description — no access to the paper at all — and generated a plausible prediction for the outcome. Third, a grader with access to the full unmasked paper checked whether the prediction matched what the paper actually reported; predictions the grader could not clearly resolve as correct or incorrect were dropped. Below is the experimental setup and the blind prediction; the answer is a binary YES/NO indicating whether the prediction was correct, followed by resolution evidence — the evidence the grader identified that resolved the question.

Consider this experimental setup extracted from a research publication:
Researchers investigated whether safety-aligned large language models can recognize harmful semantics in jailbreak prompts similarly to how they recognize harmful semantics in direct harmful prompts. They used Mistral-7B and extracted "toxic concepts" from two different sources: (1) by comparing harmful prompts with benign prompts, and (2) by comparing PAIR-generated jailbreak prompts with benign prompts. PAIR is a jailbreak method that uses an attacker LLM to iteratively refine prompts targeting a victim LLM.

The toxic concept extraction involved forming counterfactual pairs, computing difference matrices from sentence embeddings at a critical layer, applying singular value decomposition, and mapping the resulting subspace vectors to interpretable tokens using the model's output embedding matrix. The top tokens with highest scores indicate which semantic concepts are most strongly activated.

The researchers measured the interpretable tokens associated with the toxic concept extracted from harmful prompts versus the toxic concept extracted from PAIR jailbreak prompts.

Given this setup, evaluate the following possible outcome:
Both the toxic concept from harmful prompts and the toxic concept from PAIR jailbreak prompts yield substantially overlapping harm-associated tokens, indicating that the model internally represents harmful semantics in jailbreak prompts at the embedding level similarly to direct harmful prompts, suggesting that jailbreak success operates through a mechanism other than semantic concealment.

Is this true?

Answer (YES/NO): YES